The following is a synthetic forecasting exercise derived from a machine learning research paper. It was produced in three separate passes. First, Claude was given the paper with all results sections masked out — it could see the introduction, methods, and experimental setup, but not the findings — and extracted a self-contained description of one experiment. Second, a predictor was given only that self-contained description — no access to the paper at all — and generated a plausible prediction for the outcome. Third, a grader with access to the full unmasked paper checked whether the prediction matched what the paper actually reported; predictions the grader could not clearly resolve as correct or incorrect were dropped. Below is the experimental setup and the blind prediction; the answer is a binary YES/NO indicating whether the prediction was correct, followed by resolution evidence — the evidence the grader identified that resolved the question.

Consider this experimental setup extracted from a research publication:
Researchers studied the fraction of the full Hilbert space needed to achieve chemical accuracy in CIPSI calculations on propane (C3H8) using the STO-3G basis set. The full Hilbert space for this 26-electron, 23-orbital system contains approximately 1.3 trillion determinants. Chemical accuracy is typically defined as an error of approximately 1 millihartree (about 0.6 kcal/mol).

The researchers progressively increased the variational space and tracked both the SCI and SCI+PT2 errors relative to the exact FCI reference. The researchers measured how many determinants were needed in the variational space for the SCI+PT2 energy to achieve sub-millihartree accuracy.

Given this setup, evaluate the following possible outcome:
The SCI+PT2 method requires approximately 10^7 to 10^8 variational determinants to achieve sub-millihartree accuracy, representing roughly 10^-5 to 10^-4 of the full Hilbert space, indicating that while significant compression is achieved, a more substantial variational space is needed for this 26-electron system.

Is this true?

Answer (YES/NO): NO